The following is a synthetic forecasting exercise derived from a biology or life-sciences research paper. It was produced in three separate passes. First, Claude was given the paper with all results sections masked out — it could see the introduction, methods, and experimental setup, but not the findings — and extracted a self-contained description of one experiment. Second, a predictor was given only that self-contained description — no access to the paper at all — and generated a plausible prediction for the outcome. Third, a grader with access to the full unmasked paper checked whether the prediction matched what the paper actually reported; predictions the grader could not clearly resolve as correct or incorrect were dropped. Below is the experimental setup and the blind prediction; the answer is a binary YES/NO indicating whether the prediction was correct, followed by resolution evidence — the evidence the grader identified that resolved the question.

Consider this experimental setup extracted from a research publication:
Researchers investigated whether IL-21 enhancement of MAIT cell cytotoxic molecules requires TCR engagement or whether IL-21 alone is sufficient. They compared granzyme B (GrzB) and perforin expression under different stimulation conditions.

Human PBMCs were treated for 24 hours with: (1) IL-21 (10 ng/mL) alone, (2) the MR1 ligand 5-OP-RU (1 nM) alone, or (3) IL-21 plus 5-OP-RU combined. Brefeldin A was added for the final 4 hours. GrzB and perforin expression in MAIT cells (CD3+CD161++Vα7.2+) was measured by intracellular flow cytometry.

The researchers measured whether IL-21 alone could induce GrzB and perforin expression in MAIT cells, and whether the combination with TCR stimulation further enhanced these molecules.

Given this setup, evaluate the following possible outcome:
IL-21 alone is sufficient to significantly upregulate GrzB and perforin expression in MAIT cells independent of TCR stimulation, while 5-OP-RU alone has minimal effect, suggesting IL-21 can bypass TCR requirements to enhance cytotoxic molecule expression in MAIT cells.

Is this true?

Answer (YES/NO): NO